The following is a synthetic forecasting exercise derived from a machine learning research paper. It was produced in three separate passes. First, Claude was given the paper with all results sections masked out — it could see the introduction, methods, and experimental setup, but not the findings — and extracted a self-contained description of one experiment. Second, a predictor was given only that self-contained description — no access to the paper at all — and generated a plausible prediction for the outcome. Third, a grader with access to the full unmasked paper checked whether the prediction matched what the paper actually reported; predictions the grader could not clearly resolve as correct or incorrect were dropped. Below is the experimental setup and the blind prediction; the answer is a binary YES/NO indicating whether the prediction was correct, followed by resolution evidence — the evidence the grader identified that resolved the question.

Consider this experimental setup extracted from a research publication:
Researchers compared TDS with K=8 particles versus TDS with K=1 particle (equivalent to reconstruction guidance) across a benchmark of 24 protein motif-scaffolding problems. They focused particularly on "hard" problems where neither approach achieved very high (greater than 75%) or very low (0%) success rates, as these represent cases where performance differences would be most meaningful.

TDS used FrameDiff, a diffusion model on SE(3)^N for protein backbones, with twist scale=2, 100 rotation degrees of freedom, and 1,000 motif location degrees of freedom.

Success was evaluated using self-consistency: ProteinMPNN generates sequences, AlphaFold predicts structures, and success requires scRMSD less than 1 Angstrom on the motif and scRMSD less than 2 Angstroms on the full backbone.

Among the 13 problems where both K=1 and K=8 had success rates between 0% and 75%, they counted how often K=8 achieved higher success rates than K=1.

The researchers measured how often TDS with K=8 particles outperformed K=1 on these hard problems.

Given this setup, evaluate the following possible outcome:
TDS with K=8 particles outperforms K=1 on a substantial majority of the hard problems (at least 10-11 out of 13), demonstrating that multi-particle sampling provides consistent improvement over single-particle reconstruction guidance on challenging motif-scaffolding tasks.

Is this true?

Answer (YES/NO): YES